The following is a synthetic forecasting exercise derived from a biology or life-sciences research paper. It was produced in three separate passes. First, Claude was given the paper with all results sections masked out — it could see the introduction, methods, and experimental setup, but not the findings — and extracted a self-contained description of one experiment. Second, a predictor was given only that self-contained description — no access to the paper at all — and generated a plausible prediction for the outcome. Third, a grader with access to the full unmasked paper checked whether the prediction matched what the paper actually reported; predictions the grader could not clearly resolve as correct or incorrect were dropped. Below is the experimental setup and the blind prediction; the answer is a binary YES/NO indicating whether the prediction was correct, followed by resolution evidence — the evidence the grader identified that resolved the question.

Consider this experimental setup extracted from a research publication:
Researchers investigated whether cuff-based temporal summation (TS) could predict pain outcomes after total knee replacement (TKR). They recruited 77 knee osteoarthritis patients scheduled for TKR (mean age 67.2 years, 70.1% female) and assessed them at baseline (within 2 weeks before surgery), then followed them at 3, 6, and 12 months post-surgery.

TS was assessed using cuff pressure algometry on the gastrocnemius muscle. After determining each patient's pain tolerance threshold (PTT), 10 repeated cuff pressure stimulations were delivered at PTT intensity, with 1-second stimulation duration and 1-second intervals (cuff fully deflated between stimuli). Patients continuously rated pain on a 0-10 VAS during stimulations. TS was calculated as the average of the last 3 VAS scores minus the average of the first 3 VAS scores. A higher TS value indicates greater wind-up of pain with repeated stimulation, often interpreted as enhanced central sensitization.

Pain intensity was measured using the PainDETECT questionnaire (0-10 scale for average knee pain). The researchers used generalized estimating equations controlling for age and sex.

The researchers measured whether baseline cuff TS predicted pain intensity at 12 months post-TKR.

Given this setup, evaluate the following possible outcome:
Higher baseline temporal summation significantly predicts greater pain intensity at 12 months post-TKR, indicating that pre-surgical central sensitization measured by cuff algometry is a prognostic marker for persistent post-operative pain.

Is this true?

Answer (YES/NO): NO